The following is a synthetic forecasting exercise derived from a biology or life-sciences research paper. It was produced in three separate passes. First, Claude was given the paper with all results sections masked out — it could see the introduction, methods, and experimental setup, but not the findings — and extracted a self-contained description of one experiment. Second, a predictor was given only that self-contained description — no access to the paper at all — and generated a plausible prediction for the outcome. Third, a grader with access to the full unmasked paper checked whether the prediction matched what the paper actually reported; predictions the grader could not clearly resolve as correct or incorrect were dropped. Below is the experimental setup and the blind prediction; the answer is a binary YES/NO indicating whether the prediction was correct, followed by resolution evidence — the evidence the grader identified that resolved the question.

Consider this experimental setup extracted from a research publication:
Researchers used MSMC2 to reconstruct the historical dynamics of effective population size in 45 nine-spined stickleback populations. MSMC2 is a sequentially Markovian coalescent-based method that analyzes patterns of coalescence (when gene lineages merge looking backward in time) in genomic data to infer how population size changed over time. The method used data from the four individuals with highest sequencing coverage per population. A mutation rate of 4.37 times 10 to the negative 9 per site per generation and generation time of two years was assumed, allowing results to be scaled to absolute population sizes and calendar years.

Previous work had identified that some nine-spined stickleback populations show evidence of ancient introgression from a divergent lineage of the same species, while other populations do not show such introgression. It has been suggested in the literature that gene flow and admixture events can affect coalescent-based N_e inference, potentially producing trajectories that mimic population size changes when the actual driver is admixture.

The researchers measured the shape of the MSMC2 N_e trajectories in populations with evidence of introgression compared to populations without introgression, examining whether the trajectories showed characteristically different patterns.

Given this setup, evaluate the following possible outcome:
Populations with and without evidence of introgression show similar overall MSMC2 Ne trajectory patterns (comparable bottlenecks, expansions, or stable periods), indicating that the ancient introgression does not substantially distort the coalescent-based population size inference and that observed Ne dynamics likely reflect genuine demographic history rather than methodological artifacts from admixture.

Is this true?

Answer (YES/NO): NO